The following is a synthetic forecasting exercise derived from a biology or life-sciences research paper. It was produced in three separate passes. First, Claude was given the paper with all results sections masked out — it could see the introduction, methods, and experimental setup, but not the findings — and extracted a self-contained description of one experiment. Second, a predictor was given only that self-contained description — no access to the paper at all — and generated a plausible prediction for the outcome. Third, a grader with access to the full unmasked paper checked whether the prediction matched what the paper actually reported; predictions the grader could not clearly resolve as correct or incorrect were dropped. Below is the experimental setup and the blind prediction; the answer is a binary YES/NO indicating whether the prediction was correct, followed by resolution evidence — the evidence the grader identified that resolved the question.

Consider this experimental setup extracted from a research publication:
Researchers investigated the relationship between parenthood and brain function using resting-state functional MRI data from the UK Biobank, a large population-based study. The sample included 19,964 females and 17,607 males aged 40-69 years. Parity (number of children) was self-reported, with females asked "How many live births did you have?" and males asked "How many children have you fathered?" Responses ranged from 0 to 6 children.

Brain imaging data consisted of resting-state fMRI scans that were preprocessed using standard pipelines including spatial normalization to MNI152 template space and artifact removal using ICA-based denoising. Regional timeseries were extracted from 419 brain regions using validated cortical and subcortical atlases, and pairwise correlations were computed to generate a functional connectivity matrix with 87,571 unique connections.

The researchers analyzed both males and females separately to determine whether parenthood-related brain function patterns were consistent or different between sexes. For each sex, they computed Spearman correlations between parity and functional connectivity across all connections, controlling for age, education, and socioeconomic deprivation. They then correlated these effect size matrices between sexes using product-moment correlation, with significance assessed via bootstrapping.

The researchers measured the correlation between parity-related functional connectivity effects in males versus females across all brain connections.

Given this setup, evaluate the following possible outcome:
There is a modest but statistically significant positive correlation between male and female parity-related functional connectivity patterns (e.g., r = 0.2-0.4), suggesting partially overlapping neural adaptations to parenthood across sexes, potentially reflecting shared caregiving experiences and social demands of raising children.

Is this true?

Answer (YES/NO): NO